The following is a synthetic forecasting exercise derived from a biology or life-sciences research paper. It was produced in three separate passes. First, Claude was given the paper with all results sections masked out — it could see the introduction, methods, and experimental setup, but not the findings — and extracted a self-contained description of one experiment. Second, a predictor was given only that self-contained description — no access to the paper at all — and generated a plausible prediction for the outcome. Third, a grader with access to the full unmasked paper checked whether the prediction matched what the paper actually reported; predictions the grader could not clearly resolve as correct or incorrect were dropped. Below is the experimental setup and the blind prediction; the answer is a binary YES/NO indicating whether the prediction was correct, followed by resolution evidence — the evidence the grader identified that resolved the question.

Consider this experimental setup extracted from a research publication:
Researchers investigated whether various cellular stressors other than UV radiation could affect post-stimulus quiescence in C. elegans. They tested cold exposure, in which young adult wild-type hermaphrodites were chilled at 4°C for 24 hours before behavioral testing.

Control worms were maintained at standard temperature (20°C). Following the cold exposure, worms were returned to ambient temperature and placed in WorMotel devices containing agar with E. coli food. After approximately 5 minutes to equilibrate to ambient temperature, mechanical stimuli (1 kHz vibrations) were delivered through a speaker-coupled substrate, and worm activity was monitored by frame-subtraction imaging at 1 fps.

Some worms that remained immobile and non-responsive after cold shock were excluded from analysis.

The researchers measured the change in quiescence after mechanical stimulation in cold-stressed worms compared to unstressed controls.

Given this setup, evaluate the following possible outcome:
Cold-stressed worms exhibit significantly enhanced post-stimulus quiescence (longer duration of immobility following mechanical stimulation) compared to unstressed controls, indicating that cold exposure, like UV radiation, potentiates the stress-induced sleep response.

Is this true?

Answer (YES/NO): NO